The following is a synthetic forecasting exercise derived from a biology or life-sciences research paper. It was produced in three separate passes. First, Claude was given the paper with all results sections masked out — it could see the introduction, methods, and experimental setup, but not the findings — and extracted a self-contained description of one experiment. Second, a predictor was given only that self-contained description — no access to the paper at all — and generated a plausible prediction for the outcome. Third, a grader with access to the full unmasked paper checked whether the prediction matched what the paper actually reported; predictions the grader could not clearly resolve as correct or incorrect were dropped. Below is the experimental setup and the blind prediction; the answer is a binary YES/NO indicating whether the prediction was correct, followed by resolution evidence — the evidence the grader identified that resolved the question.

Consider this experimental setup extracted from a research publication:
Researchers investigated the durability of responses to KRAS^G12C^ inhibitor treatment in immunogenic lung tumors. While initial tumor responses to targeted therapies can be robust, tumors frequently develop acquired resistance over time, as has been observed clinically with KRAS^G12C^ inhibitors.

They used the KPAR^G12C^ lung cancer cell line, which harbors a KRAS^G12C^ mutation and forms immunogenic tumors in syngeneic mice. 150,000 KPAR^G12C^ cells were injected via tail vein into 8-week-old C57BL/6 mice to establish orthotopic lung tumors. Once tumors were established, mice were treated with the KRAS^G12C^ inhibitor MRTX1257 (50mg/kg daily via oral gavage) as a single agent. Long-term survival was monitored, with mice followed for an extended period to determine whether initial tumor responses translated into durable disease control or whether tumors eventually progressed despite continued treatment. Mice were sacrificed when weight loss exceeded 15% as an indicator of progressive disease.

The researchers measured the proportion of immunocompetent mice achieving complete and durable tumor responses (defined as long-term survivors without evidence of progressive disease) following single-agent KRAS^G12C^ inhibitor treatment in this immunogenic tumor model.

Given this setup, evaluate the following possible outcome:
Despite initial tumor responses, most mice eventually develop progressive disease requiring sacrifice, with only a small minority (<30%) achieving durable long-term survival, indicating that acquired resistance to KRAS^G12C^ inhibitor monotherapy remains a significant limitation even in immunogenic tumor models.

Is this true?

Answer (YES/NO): YES